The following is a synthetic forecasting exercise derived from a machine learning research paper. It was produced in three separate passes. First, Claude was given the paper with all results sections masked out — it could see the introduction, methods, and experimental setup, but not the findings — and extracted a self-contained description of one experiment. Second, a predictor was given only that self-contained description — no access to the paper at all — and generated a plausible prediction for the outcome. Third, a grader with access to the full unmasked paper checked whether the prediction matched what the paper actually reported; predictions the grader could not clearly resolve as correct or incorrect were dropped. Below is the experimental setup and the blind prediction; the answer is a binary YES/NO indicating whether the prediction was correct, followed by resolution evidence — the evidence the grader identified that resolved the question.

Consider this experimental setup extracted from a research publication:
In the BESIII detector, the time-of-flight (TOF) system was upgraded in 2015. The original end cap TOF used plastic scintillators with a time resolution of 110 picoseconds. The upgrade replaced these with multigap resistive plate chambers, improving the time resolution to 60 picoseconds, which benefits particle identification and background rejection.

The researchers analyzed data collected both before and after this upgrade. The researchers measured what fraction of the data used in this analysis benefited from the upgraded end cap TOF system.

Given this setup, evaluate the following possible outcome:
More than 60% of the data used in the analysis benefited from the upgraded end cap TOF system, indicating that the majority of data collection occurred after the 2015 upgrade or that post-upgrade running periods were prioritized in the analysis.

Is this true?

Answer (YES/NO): YES